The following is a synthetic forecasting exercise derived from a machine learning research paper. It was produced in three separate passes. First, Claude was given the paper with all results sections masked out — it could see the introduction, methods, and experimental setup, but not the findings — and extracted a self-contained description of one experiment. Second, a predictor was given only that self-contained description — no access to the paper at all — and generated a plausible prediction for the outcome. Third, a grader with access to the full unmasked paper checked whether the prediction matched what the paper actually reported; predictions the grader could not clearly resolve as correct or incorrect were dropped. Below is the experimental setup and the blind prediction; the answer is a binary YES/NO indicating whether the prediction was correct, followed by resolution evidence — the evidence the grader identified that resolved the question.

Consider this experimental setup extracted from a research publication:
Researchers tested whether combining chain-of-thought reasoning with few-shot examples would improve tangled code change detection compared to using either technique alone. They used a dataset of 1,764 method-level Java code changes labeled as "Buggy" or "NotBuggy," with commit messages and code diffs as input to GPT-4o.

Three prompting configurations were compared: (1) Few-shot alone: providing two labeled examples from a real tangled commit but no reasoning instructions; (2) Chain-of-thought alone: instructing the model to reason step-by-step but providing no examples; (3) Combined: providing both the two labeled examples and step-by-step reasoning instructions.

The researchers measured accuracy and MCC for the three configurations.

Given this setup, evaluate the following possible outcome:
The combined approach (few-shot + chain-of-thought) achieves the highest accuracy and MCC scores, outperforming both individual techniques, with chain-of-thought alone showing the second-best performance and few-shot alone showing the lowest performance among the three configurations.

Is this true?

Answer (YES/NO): NO